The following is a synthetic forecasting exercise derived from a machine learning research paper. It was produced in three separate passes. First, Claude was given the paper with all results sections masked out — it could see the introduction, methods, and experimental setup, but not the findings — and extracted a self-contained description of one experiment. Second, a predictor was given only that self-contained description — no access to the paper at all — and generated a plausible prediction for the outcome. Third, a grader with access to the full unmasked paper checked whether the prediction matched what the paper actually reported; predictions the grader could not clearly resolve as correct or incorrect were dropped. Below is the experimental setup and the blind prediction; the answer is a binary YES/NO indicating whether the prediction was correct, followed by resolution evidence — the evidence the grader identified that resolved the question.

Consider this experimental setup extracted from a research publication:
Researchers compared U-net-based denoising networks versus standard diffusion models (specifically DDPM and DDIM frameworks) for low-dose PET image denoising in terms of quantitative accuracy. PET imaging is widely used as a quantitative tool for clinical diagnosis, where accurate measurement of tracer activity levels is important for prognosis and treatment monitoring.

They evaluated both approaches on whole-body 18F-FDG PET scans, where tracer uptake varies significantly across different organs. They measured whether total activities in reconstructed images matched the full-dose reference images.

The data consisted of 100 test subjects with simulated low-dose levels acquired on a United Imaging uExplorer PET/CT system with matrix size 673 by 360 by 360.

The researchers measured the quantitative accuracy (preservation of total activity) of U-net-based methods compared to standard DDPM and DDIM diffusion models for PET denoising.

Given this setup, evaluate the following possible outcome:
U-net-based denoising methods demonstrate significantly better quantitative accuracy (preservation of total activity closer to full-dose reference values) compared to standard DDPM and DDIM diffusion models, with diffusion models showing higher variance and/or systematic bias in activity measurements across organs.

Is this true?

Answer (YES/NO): YES